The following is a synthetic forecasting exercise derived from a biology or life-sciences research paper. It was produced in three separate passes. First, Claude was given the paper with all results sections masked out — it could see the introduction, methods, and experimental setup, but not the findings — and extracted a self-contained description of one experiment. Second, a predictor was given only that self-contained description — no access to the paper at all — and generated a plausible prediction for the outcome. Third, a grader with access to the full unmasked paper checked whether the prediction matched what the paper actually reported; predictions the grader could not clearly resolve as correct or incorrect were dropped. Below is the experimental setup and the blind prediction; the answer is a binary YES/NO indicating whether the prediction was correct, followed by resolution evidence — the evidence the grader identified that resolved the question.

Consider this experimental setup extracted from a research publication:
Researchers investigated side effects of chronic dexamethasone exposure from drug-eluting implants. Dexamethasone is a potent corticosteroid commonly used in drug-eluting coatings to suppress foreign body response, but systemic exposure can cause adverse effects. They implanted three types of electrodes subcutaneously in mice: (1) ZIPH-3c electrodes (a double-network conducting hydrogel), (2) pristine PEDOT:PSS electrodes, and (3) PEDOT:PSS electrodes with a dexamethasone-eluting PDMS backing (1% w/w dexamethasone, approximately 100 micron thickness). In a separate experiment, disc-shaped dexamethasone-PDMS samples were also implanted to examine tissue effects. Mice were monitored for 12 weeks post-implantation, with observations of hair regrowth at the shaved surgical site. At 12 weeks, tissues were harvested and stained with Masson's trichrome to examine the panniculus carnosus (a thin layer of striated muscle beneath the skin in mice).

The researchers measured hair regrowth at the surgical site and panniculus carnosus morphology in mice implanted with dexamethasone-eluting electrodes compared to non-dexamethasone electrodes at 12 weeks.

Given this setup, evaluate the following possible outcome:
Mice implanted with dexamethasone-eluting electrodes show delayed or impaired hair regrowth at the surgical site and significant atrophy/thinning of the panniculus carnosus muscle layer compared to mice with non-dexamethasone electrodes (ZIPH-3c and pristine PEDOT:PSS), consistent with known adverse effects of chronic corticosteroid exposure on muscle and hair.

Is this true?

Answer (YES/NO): YES